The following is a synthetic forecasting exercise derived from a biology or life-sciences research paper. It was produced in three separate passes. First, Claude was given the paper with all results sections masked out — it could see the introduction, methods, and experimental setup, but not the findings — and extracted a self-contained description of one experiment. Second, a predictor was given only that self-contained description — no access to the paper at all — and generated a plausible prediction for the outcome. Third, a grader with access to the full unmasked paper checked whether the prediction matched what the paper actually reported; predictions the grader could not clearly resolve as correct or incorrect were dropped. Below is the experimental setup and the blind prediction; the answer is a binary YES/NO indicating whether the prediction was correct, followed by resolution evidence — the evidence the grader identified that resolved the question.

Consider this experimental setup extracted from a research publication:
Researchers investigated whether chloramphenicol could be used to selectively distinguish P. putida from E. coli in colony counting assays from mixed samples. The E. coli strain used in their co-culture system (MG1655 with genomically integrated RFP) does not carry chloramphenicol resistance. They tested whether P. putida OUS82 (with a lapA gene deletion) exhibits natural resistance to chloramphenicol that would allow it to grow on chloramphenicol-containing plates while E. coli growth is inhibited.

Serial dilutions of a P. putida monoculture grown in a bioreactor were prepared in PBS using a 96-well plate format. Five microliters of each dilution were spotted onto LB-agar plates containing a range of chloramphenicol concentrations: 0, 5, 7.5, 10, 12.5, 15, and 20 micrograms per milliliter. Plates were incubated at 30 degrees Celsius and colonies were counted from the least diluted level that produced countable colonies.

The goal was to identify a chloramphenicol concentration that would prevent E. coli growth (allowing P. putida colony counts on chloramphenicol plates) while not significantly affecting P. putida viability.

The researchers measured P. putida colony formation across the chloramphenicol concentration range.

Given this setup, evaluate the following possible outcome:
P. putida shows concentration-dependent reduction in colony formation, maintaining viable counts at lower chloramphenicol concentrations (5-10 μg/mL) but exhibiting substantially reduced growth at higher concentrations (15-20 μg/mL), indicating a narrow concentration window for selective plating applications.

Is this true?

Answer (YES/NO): NO